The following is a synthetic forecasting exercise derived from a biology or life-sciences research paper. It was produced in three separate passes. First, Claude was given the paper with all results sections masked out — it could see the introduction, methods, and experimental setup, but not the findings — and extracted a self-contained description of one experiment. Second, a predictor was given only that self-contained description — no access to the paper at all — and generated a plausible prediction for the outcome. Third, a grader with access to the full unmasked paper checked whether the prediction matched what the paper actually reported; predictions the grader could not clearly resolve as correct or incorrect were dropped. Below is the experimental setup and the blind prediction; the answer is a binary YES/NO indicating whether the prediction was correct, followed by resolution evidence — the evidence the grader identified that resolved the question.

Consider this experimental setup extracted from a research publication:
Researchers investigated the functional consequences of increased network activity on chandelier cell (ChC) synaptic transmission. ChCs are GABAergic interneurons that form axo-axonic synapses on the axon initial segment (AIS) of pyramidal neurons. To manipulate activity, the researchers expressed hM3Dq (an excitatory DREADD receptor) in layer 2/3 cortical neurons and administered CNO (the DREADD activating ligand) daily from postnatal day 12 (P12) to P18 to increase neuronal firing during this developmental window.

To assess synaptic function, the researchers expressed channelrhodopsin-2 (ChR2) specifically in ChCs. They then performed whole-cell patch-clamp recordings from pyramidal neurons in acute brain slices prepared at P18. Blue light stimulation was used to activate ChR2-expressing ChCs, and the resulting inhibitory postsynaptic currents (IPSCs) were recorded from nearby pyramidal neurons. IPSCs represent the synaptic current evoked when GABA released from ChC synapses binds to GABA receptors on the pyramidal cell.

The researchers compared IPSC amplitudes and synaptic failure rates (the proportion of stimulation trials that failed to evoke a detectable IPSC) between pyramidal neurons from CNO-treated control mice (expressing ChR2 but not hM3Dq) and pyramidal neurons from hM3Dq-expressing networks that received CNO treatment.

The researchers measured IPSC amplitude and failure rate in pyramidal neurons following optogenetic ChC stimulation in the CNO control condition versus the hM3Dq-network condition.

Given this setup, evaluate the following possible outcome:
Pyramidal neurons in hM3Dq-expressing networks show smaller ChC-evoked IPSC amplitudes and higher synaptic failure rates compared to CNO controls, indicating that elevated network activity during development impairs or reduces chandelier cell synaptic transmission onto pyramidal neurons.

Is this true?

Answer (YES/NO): YES